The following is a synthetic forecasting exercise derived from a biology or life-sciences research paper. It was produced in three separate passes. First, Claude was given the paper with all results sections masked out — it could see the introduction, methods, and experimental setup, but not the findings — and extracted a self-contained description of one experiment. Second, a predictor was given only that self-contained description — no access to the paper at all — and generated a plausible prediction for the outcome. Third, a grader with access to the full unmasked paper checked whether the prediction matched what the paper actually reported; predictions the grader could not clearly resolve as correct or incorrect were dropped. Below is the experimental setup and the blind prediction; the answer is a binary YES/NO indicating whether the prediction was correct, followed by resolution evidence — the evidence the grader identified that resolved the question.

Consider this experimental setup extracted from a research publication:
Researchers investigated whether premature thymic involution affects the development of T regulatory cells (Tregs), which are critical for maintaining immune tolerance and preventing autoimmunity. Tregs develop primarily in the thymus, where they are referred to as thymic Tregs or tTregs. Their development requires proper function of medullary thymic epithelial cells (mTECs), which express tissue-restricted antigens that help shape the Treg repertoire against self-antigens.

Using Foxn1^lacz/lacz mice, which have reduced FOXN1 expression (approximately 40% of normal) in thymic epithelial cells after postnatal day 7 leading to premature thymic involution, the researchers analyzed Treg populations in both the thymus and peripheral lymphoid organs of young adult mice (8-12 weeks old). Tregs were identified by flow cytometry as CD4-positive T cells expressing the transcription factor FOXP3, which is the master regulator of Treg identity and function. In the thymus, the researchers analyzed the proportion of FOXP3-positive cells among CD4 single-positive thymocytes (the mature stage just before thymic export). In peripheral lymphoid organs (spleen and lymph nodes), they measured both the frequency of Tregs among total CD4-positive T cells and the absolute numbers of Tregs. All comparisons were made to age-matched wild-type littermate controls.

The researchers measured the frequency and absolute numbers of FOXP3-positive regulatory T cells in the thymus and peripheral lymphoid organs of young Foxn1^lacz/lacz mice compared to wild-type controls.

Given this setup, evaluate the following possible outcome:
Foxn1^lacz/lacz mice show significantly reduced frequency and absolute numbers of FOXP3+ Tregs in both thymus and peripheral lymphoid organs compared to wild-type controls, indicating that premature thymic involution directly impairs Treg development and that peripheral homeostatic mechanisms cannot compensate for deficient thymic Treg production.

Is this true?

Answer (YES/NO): NO